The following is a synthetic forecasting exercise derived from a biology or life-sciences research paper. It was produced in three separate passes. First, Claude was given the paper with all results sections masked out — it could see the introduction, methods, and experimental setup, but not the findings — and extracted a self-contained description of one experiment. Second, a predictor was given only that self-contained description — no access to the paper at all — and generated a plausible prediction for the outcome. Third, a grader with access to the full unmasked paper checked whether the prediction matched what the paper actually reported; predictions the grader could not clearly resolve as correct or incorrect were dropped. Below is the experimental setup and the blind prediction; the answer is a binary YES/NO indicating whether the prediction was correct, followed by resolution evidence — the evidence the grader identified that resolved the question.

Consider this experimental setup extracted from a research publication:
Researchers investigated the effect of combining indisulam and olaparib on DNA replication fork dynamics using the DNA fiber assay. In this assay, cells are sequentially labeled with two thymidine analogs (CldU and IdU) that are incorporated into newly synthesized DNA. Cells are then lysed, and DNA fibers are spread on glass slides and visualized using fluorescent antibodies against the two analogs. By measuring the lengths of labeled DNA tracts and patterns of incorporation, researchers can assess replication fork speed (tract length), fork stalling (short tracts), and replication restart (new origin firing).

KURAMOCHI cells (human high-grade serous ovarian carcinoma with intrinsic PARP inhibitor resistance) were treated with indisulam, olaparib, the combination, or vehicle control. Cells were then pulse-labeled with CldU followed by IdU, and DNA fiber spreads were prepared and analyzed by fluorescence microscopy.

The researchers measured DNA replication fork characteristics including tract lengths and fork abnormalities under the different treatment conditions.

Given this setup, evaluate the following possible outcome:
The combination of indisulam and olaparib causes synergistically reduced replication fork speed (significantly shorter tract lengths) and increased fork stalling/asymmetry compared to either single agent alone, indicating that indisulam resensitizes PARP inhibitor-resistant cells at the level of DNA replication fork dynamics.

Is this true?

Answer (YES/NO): YES